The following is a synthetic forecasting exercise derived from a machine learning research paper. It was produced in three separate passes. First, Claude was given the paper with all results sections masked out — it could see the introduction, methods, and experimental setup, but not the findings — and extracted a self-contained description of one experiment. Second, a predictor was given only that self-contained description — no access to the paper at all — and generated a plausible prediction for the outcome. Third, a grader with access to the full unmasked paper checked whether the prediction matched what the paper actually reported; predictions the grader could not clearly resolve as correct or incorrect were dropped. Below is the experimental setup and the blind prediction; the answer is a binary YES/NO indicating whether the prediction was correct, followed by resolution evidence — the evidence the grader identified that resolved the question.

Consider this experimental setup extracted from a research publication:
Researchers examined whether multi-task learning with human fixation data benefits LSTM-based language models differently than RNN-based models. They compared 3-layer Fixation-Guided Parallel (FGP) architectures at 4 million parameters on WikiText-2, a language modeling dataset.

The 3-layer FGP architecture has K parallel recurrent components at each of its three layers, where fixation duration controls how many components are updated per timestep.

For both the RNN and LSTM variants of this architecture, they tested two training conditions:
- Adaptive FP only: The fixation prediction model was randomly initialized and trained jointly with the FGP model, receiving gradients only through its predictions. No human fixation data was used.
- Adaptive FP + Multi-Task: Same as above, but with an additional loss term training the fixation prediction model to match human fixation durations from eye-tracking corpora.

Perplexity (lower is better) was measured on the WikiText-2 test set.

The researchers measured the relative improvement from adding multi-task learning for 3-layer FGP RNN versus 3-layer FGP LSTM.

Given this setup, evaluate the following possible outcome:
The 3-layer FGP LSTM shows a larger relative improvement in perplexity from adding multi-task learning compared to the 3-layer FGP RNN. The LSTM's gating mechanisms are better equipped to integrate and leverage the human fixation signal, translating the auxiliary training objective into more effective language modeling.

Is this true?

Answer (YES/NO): NO